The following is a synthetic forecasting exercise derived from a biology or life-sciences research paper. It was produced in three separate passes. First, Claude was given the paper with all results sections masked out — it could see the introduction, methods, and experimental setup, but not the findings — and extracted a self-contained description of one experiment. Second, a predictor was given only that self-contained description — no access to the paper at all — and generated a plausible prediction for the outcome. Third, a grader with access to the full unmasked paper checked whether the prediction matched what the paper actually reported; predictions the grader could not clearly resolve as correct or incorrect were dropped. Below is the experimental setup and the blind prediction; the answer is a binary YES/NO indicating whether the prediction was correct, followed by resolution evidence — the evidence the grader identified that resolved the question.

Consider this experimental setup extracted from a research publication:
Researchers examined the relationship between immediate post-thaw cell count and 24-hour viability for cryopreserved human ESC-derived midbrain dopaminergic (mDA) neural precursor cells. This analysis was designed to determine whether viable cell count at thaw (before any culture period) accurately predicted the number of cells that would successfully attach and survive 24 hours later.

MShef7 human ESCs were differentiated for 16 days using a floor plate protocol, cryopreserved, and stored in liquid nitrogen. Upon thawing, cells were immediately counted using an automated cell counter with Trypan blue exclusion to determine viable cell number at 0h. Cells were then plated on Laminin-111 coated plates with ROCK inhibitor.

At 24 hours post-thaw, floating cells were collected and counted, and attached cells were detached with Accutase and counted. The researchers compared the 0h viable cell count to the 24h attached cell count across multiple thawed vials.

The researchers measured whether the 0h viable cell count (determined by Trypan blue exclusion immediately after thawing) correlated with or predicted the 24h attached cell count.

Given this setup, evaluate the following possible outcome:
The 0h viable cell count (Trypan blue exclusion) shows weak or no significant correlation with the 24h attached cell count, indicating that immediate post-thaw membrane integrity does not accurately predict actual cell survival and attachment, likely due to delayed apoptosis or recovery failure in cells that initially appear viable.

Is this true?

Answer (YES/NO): YES